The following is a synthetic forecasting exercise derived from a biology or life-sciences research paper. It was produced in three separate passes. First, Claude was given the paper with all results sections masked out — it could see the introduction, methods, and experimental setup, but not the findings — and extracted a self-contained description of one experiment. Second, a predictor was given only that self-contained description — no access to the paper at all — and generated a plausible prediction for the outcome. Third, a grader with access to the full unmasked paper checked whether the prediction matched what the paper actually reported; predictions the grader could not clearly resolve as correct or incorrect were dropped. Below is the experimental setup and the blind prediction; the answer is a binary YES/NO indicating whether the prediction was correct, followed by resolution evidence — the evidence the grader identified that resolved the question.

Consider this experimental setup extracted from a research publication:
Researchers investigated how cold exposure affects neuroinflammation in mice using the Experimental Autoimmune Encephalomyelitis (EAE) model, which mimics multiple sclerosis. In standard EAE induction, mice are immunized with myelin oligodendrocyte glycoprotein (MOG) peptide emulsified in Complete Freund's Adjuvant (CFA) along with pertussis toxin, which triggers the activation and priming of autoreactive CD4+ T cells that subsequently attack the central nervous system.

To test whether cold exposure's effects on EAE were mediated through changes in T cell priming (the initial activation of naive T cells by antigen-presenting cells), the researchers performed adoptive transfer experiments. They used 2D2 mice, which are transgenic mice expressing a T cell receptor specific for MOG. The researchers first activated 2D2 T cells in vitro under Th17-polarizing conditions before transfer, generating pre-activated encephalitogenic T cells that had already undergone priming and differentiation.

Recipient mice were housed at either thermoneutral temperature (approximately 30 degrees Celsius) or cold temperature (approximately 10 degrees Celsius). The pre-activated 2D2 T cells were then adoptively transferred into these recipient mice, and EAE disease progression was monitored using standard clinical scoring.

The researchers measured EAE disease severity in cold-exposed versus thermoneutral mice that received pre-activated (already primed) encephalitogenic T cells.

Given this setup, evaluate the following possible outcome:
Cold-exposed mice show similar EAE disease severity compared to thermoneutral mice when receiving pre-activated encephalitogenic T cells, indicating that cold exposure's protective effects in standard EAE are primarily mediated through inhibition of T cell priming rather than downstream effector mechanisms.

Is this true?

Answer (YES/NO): YES